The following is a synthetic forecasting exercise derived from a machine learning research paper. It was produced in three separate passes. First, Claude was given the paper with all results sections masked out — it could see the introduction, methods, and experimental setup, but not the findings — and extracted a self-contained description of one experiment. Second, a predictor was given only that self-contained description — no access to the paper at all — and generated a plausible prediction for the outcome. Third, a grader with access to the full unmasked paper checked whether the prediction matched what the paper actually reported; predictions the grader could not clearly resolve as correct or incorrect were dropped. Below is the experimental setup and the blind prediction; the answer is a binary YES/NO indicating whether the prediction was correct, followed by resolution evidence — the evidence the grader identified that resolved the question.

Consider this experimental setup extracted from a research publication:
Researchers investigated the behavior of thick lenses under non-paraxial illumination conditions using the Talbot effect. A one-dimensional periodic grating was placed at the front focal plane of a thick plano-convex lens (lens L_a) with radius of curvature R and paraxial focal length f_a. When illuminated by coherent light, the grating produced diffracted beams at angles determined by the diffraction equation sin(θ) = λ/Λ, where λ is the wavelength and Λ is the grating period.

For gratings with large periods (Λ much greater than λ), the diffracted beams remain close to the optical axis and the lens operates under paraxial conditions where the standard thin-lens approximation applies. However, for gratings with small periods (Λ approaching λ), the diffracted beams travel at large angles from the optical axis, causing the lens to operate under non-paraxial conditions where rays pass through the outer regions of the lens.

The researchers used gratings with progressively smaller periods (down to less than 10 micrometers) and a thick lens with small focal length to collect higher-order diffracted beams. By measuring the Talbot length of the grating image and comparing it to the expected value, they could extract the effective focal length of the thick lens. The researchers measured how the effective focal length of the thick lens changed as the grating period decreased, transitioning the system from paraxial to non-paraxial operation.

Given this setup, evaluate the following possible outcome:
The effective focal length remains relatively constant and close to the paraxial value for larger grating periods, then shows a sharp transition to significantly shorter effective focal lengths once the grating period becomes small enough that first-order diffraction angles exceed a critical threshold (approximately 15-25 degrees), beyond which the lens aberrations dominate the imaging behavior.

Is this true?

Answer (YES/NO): NO